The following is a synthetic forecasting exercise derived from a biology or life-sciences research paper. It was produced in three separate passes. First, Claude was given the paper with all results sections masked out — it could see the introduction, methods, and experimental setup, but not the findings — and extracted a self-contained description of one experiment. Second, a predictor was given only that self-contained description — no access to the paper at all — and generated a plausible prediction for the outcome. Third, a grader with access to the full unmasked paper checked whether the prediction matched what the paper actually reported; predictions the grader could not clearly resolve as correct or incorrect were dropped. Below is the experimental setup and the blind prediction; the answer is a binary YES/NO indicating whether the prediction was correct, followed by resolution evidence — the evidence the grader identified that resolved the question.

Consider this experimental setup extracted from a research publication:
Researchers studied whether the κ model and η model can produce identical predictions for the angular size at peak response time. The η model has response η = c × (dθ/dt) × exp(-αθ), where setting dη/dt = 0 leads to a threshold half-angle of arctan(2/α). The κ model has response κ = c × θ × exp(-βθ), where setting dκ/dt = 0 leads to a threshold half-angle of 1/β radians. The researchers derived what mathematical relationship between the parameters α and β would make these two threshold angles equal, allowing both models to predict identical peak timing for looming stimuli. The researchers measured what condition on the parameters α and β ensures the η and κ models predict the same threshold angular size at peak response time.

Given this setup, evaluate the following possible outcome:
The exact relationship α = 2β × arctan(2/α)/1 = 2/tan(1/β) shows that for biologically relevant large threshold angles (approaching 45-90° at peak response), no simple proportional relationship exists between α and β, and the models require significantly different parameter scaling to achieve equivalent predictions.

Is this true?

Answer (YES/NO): NO